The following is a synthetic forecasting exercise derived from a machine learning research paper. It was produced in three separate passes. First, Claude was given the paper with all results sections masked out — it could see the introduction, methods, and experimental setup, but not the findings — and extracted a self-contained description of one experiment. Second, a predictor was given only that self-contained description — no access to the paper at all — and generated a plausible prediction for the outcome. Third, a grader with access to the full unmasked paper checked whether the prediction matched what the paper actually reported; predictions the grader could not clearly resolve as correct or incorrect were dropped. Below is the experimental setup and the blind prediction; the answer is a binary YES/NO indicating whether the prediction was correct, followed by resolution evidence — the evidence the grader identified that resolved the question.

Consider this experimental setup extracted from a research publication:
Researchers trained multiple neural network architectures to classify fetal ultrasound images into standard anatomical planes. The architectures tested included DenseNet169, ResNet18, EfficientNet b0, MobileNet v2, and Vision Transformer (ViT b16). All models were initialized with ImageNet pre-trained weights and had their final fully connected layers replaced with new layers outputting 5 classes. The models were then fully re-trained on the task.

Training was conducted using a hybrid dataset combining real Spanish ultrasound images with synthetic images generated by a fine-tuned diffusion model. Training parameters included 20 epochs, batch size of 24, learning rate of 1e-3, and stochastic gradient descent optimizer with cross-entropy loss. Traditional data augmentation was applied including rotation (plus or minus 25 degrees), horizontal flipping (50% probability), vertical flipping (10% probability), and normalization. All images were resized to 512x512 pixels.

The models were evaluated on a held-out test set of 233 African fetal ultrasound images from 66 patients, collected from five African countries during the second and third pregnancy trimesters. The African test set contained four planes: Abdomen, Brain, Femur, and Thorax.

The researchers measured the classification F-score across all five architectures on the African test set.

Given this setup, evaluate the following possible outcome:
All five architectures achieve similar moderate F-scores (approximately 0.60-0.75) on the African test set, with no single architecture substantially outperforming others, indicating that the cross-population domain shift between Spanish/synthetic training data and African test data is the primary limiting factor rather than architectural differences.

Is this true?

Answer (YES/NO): NO